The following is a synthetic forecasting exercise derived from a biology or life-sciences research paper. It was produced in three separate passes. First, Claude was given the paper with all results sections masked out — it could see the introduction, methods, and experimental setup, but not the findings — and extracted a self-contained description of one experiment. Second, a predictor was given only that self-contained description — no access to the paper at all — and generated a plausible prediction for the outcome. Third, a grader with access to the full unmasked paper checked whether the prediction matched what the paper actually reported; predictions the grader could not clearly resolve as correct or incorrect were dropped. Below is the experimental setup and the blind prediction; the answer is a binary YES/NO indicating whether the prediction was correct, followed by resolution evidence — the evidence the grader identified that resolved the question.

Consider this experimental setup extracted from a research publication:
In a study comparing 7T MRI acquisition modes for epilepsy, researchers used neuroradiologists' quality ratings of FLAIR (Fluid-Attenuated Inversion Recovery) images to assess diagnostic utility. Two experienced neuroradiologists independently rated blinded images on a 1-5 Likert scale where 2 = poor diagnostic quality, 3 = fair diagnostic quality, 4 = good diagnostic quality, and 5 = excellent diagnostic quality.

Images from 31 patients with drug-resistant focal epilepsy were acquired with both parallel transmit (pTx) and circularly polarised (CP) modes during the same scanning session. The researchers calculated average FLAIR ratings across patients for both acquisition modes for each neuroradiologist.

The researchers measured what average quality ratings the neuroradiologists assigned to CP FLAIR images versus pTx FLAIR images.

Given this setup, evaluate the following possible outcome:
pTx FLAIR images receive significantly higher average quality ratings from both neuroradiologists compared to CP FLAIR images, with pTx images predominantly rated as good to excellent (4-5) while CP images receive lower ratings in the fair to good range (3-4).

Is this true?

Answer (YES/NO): NO